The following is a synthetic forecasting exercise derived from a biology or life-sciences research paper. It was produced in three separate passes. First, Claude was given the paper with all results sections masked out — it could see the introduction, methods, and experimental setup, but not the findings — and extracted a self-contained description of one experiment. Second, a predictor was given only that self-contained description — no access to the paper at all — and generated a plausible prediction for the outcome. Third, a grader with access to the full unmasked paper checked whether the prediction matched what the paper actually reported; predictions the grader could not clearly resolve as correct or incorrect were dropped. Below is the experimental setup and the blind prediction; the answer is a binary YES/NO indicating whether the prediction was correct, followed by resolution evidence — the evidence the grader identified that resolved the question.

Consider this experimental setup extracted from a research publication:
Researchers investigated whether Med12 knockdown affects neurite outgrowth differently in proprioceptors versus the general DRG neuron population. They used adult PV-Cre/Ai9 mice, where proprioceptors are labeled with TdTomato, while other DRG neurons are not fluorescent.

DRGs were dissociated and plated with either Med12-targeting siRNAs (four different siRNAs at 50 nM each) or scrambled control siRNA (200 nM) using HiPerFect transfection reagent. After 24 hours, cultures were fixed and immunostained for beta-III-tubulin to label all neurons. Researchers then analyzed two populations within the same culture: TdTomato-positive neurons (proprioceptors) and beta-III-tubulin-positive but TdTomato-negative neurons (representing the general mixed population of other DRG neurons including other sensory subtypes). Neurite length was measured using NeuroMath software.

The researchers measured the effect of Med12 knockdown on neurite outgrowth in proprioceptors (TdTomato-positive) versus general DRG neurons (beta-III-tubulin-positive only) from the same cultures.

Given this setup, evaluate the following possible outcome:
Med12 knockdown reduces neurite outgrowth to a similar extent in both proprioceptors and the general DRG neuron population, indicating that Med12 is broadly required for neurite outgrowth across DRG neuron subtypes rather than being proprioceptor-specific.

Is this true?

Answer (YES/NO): NO